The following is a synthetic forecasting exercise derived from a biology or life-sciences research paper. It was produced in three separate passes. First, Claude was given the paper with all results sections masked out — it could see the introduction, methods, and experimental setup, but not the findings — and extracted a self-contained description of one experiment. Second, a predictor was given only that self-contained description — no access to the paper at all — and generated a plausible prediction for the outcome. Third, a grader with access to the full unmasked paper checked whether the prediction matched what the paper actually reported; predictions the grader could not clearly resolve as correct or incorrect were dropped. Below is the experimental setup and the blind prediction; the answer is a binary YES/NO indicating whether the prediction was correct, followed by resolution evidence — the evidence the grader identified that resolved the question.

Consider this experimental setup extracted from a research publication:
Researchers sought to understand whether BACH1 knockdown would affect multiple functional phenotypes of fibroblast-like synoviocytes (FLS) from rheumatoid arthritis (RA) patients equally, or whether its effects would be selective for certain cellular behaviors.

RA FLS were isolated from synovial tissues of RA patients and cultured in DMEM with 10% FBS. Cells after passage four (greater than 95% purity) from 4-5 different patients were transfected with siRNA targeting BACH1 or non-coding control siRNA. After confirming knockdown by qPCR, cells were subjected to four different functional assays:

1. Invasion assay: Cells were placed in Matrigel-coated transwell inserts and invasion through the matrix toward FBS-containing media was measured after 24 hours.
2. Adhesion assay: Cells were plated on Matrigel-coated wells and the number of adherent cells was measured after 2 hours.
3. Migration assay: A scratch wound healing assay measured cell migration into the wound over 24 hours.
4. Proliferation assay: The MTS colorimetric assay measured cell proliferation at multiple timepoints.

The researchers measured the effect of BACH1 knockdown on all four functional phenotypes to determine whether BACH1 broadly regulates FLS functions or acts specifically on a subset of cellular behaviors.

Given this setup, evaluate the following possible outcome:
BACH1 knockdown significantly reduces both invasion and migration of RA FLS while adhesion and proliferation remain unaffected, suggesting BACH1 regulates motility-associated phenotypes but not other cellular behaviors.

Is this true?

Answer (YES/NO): NO